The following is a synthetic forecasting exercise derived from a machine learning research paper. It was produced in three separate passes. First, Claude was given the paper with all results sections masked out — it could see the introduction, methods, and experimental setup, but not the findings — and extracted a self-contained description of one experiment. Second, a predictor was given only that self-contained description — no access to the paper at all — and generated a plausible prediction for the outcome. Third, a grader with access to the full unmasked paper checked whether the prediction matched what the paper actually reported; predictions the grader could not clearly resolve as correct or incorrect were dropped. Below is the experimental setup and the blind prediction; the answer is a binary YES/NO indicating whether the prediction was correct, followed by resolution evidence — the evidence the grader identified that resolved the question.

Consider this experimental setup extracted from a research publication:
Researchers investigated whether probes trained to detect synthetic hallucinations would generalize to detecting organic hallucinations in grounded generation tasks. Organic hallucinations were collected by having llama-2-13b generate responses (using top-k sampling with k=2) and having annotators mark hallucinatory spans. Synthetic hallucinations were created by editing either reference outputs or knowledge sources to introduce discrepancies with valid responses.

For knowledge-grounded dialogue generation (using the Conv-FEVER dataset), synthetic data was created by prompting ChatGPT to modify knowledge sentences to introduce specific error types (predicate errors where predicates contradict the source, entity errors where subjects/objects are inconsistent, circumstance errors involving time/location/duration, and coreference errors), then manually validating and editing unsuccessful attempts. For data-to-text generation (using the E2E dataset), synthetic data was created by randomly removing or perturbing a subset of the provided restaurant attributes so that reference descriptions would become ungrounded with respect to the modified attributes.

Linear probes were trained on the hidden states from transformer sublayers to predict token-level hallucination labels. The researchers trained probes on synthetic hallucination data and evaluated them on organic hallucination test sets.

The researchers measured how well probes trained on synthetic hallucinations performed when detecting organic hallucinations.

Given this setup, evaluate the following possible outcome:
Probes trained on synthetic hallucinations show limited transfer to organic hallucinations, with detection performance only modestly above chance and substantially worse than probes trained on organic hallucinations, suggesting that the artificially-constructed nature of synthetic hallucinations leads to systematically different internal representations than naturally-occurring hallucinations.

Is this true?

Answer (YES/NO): NO